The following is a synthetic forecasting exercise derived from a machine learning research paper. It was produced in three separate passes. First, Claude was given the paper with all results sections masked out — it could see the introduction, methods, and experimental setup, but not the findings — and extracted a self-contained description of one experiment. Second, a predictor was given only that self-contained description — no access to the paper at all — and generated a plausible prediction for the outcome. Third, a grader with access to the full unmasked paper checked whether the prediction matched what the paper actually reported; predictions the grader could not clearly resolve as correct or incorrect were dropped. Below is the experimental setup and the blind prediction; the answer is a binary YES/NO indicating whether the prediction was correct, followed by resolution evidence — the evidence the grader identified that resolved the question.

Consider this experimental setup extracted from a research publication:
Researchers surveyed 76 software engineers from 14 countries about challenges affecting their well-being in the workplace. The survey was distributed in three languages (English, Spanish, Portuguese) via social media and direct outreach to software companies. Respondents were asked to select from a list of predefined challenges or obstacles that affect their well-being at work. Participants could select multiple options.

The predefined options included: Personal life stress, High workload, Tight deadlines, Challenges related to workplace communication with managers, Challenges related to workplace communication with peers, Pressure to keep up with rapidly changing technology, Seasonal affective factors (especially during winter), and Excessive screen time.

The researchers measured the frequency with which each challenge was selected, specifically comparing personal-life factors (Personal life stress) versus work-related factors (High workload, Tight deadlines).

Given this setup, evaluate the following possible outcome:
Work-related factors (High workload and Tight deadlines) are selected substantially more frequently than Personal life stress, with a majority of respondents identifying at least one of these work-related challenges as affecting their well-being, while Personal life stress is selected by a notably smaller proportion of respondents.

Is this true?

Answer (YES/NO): NO